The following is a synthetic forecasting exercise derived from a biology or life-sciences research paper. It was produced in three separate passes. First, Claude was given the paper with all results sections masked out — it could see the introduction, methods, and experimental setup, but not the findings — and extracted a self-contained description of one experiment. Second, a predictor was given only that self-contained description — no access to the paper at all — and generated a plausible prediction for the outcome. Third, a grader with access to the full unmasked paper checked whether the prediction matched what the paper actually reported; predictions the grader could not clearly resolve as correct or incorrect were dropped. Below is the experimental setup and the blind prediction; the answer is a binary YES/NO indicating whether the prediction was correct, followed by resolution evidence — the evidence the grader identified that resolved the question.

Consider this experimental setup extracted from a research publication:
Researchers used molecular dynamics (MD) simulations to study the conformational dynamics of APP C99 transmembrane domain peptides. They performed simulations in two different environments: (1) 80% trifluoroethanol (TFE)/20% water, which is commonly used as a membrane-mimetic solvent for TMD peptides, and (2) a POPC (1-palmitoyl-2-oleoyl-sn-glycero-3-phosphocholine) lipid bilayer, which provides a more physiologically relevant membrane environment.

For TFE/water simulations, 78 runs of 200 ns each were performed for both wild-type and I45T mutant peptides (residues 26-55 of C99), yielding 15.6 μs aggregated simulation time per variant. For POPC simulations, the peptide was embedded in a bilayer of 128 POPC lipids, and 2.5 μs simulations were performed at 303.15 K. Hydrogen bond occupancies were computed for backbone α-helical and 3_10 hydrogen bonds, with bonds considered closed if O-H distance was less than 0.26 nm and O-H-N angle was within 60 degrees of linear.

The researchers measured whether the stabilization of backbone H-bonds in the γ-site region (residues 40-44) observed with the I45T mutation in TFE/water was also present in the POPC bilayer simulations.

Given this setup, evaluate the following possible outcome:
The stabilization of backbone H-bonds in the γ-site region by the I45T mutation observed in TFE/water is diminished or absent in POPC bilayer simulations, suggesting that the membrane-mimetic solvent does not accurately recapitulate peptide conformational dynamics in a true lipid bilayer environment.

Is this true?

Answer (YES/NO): NO